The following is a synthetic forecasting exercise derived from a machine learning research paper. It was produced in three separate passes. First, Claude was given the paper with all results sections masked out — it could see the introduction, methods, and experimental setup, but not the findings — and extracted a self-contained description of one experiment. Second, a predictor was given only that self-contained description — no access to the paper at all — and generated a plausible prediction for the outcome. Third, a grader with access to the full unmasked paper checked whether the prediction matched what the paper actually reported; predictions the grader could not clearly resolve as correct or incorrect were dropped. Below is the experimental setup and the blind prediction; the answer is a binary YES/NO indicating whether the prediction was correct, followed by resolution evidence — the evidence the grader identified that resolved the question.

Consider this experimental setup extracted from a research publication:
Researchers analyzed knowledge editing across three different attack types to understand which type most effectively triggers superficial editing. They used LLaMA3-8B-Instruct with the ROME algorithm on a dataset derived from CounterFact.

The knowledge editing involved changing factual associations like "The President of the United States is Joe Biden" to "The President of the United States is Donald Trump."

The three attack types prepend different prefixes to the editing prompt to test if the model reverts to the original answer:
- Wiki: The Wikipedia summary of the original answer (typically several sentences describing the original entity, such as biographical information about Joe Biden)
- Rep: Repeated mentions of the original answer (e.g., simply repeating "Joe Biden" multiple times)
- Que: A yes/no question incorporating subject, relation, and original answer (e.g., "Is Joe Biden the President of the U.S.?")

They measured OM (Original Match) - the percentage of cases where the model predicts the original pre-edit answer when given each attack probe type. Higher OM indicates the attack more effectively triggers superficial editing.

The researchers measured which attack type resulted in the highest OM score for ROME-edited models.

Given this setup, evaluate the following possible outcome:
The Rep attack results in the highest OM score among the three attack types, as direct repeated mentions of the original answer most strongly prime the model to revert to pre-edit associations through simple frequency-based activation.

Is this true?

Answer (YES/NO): YES